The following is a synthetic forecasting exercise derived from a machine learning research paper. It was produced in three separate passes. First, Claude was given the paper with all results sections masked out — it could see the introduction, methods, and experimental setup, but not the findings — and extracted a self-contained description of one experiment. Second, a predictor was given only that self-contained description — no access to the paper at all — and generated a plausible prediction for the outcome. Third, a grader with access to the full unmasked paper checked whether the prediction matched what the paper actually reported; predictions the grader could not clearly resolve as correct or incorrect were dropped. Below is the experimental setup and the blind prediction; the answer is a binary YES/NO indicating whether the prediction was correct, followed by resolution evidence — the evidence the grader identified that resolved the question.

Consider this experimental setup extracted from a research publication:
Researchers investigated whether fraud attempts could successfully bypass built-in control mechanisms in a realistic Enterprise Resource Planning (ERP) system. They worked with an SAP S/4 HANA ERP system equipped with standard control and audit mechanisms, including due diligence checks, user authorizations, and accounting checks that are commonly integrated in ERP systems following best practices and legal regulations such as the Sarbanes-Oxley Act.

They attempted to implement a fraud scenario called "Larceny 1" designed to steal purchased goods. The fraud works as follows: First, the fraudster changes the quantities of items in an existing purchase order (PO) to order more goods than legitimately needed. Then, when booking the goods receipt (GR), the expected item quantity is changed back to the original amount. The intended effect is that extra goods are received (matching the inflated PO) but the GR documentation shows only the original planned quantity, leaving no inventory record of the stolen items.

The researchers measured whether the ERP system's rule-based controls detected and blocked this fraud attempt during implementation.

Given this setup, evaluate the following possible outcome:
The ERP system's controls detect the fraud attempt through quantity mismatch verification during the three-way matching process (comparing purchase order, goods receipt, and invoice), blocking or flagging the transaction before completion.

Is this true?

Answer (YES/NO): NO